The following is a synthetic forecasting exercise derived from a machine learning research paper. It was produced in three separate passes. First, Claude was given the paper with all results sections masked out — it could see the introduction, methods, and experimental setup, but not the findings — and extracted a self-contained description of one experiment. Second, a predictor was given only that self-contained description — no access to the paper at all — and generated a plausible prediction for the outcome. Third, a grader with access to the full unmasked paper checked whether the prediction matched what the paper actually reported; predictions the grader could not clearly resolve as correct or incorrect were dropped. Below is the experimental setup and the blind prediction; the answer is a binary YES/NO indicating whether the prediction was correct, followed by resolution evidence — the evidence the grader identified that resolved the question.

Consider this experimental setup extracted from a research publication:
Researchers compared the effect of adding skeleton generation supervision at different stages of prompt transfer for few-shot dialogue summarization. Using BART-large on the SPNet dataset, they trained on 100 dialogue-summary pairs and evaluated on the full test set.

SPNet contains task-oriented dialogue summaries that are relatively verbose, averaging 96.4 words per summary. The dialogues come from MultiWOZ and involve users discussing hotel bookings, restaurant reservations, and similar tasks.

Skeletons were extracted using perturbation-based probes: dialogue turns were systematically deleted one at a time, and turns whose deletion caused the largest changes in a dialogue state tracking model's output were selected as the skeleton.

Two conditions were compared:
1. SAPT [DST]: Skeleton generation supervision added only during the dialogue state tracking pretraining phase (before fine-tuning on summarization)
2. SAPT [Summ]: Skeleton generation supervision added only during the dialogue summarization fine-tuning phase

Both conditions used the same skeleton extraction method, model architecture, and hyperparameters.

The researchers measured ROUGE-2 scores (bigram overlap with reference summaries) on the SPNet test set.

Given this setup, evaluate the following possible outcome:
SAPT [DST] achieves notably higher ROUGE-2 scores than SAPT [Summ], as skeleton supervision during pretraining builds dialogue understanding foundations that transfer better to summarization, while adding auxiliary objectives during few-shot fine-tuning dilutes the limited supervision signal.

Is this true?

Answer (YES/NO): YES